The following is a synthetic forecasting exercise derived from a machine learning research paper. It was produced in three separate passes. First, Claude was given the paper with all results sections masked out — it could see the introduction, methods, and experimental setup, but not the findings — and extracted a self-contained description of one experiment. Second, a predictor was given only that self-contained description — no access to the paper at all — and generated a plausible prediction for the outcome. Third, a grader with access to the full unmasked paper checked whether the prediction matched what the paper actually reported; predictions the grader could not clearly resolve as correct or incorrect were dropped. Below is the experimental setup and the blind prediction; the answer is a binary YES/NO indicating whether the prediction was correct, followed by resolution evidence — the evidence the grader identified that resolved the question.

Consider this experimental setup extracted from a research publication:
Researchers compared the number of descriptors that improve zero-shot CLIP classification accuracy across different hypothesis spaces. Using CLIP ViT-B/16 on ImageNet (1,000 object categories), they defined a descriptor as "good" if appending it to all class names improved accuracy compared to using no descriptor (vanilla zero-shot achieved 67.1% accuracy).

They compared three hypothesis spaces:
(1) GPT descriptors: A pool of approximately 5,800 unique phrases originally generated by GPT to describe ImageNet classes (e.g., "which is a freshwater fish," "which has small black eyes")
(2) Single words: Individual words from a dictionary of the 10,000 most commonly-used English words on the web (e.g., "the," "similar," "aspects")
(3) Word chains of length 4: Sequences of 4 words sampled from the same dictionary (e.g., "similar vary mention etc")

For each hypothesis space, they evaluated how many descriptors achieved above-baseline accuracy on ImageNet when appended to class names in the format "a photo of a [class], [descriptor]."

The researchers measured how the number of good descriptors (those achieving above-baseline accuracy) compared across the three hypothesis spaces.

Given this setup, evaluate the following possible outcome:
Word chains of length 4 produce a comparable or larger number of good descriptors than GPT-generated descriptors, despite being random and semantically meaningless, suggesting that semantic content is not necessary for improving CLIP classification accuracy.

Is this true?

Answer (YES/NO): YES